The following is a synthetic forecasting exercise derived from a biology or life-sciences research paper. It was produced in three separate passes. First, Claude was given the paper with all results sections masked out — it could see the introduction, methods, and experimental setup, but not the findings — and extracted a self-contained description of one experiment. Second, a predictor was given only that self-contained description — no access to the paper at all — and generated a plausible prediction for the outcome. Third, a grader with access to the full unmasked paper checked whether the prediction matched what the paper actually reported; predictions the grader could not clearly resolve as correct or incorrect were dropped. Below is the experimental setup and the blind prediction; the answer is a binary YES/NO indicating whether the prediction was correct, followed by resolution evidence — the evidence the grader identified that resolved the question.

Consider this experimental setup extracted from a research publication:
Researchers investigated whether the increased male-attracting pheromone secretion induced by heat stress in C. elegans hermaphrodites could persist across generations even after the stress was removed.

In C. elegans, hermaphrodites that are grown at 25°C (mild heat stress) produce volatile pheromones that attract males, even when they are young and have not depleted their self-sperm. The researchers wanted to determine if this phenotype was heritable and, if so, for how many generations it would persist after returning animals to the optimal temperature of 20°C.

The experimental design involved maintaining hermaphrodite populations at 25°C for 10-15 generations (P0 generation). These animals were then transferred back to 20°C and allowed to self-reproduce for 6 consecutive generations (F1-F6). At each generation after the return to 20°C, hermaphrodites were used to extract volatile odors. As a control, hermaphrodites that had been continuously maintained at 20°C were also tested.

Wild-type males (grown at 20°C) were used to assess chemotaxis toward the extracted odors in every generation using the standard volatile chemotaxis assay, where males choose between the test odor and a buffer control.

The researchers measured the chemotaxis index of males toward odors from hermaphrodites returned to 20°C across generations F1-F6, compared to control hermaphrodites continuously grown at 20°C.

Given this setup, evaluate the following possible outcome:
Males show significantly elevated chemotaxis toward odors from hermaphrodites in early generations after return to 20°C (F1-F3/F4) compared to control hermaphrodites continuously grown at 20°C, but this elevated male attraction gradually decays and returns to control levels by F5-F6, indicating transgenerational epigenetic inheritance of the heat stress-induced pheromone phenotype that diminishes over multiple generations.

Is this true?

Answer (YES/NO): YES